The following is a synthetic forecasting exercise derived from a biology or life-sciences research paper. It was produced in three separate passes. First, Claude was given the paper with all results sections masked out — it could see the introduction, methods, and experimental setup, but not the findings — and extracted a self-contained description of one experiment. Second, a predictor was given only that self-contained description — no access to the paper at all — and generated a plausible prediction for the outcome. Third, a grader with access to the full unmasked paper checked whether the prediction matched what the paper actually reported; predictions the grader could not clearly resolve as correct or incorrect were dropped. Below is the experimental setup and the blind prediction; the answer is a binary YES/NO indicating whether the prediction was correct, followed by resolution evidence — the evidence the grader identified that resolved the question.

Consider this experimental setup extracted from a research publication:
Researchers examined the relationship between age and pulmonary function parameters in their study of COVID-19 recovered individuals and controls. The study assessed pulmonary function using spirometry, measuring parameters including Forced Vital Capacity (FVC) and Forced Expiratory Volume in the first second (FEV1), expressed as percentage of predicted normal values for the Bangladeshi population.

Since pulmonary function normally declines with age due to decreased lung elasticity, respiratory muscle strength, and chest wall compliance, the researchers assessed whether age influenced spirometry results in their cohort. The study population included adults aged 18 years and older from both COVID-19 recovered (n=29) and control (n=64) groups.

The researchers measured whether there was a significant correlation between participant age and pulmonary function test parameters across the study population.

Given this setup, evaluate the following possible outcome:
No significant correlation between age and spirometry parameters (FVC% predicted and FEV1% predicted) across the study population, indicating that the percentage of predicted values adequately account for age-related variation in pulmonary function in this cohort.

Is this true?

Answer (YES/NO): NO